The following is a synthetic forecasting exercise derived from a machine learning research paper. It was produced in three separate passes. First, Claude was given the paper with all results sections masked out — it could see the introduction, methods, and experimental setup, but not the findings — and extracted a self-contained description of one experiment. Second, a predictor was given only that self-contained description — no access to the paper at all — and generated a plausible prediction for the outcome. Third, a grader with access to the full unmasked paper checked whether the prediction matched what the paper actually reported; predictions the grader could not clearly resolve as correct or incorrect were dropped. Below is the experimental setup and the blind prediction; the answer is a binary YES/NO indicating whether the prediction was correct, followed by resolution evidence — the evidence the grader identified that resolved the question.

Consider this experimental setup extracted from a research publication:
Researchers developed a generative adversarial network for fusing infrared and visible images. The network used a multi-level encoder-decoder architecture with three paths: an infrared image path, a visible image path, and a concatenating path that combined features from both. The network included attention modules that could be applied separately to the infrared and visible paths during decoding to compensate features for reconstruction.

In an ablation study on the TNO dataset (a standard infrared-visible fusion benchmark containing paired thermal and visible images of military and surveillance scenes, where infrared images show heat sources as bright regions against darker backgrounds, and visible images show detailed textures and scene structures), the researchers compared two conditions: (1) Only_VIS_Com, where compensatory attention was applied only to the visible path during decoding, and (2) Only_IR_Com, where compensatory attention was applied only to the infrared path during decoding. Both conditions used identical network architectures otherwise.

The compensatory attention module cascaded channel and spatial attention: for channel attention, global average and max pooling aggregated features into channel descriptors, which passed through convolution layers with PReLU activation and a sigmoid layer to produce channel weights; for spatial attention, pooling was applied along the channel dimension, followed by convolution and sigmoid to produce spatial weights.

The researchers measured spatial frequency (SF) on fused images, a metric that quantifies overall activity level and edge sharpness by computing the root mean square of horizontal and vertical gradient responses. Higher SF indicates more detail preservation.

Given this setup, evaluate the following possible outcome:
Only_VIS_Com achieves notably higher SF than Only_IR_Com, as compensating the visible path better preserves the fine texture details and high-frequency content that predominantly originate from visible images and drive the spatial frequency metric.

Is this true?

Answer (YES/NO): YES